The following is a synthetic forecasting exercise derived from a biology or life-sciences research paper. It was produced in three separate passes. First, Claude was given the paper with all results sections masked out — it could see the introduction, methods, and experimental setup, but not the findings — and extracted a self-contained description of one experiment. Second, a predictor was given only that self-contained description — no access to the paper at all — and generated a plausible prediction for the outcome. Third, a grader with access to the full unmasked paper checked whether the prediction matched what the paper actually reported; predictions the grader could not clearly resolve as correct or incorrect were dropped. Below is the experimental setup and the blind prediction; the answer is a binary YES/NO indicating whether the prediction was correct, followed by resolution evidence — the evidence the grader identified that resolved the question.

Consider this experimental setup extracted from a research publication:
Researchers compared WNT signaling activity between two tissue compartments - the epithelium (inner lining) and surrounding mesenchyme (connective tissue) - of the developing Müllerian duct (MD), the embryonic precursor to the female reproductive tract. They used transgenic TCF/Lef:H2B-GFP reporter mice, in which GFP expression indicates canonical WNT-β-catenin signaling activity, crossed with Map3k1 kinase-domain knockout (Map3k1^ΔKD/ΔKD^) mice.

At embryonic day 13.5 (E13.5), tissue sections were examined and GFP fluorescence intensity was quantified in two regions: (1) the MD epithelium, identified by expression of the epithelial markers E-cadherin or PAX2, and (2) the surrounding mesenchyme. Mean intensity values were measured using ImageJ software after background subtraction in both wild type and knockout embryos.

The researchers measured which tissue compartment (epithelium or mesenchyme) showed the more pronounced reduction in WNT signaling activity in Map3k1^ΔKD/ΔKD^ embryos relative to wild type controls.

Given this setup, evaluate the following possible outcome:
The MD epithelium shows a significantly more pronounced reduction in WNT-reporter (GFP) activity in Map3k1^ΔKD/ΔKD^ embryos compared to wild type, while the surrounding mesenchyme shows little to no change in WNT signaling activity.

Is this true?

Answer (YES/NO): NO